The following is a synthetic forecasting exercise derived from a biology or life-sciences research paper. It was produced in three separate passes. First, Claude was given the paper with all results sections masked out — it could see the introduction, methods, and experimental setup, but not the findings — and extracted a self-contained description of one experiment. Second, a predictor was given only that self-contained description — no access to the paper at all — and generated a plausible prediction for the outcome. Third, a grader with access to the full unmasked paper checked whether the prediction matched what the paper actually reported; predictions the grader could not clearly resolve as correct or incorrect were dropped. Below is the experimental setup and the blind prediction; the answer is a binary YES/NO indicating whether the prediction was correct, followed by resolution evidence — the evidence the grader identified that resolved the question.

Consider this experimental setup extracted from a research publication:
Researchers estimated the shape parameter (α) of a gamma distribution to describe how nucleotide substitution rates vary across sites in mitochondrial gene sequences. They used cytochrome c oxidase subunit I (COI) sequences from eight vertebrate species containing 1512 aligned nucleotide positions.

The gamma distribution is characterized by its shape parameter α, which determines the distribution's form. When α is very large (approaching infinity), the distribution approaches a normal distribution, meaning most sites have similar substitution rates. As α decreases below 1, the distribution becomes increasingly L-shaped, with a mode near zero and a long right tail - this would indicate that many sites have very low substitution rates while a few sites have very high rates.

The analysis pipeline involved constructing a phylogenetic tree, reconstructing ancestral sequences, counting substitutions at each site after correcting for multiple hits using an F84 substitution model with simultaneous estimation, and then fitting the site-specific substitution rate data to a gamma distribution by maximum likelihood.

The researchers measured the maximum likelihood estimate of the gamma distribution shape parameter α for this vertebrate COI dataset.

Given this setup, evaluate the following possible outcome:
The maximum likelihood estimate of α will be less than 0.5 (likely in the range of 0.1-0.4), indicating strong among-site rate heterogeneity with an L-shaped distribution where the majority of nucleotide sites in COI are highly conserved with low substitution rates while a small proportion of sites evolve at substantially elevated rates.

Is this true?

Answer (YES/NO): NO